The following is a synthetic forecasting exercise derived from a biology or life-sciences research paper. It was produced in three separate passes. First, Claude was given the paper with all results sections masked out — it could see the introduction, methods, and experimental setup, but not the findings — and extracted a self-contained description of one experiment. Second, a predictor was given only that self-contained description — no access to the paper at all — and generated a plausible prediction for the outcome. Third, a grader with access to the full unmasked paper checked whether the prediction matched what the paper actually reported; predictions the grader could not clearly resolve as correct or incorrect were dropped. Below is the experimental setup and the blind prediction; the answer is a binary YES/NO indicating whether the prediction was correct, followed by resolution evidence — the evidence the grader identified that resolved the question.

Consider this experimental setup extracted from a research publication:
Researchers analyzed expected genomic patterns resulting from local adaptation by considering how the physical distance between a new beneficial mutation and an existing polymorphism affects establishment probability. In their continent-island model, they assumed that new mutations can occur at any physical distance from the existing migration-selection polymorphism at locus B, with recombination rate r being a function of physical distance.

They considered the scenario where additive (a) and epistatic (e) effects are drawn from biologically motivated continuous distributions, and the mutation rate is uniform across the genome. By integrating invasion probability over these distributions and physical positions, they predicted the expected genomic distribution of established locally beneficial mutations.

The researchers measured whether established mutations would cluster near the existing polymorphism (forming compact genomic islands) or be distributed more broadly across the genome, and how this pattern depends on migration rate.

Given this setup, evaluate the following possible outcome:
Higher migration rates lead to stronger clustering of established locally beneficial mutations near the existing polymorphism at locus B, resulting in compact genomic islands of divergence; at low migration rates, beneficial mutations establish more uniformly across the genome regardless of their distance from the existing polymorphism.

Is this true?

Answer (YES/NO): YES